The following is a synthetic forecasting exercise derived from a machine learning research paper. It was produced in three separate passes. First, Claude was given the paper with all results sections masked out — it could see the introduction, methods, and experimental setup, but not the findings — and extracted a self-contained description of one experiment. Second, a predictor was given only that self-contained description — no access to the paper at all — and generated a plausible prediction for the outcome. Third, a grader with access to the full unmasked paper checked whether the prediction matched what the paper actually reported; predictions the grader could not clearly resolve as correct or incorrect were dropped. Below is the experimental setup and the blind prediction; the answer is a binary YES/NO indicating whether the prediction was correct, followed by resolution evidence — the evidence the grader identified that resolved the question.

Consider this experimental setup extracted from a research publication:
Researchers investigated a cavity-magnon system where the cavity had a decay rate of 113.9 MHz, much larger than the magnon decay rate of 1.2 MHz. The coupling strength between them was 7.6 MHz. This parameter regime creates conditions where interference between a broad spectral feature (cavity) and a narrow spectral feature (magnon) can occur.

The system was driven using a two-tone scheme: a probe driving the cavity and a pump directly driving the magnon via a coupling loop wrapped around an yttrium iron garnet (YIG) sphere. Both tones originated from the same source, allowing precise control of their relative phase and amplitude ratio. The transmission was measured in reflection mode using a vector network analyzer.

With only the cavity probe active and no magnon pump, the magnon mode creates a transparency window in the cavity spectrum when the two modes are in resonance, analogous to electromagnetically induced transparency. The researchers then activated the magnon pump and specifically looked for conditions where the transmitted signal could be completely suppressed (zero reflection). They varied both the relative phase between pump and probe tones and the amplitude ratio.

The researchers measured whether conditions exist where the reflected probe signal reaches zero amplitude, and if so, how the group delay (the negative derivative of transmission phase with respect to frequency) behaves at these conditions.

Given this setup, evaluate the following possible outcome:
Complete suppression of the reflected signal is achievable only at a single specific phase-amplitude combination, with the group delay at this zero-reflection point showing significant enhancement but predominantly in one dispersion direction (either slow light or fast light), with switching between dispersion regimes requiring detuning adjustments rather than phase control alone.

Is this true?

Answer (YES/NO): NO